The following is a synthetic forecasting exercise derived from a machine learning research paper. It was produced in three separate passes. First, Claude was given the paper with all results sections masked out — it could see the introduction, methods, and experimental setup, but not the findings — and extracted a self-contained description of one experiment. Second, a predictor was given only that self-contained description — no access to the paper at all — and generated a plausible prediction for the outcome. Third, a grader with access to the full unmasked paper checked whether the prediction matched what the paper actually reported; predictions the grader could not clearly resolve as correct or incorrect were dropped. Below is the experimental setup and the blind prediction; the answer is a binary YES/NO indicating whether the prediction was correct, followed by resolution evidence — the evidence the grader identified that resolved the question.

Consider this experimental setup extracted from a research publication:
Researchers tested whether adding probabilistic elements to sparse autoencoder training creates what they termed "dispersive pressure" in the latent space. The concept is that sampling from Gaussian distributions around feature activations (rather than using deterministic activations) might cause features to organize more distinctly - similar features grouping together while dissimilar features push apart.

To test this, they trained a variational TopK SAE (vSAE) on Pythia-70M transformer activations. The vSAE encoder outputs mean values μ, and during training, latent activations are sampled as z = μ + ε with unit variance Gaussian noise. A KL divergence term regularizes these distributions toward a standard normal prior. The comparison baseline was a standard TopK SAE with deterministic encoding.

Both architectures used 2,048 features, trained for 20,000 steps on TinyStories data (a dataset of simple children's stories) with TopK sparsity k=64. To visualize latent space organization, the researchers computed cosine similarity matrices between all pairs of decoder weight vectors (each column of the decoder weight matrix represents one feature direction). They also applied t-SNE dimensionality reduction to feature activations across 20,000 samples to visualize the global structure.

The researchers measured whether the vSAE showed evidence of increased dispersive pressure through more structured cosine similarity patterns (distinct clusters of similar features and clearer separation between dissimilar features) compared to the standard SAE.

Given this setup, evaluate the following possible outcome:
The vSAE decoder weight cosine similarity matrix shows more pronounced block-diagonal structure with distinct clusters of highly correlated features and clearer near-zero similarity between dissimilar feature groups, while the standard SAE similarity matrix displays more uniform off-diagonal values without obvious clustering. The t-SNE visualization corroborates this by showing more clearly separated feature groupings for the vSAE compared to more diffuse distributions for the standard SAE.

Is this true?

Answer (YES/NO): NO